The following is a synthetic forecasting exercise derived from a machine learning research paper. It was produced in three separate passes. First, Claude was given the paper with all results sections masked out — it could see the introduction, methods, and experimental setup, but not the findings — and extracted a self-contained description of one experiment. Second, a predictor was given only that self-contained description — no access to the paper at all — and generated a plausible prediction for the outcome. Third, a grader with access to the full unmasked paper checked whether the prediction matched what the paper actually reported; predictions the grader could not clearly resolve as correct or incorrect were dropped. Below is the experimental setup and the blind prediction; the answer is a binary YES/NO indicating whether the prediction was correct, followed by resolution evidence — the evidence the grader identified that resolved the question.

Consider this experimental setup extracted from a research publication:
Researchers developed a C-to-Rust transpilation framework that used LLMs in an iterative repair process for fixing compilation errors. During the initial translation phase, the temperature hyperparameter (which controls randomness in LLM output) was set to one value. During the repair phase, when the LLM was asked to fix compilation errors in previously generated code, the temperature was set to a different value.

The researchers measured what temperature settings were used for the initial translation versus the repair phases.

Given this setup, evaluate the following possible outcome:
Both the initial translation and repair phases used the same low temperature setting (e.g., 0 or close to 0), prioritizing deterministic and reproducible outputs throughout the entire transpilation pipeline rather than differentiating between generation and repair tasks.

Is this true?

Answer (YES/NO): NO